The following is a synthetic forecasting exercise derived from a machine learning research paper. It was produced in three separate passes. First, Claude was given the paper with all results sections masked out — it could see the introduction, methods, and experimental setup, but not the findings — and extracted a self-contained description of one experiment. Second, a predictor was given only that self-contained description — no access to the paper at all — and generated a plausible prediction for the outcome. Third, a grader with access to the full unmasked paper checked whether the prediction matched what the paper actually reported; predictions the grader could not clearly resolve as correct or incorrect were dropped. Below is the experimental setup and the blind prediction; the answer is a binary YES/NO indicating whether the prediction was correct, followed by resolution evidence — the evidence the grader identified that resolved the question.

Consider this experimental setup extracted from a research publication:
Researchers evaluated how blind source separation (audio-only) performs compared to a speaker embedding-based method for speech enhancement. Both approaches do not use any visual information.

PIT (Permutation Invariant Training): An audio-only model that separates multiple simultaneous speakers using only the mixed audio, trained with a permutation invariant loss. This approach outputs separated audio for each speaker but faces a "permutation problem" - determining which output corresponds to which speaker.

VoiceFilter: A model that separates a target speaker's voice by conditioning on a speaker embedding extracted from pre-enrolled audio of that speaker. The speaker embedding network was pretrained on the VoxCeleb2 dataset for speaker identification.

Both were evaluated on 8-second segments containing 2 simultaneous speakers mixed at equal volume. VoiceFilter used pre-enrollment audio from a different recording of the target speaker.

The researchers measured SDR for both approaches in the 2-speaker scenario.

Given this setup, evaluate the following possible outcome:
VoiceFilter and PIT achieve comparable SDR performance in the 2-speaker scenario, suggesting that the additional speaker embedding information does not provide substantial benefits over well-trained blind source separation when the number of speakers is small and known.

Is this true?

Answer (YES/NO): NO